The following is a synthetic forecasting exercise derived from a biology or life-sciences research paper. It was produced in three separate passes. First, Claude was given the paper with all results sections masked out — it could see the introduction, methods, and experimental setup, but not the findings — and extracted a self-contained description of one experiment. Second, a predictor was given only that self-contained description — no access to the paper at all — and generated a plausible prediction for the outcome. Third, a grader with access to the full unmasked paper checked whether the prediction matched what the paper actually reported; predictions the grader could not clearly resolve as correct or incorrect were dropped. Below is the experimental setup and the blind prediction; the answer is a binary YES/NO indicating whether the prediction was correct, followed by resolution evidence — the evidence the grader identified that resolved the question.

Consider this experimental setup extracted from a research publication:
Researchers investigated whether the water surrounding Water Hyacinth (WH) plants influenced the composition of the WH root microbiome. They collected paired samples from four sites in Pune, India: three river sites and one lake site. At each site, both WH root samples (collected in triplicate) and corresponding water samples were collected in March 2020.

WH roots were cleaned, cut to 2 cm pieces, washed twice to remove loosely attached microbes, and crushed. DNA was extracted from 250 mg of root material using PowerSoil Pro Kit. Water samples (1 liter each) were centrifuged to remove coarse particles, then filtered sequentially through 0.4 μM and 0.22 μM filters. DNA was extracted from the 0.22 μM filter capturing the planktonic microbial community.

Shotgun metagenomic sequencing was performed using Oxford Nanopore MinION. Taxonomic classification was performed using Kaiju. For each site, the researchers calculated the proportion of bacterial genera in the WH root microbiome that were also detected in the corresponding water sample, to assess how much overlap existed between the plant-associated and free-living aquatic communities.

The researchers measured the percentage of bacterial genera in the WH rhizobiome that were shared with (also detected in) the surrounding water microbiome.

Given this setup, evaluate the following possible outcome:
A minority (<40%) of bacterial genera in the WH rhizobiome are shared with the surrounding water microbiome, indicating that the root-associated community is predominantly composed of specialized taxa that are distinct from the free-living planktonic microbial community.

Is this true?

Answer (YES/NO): NO